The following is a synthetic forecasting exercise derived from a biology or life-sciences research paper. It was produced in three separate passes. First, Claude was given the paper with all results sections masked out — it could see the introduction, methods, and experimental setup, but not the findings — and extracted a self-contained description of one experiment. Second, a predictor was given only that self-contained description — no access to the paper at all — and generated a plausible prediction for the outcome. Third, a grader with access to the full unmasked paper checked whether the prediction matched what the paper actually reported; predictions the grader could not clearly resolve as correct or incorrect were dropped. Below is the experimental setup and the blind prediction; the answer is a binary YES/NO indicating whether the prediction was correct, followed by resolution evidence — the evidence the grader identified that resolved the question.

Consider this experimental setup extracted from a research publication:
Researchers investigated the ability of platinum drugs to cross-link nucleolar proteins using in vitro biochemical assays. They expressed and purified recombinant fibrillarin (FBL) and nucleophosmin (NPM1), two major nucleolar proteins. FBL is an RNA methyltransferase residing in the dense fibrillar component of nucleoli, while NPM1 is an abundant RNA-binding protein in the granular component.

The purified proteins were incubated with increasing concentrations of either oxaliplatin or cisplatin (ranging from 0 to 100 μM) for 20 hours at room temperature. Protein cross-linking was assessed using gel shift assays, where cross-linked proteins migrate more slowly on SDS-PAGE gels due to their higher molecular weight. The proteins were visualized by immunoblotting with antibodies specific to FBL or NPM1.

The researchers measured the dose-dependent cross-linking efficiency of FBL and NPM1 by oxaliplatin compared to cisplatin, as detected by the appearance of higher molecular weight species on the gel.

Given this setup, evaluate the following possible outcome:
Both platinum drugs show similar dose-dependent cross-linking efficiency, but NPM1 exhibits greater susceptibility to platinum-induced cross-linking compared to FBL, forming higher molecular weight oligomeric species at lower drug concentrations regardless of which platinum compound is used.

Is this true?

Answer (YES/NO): NO